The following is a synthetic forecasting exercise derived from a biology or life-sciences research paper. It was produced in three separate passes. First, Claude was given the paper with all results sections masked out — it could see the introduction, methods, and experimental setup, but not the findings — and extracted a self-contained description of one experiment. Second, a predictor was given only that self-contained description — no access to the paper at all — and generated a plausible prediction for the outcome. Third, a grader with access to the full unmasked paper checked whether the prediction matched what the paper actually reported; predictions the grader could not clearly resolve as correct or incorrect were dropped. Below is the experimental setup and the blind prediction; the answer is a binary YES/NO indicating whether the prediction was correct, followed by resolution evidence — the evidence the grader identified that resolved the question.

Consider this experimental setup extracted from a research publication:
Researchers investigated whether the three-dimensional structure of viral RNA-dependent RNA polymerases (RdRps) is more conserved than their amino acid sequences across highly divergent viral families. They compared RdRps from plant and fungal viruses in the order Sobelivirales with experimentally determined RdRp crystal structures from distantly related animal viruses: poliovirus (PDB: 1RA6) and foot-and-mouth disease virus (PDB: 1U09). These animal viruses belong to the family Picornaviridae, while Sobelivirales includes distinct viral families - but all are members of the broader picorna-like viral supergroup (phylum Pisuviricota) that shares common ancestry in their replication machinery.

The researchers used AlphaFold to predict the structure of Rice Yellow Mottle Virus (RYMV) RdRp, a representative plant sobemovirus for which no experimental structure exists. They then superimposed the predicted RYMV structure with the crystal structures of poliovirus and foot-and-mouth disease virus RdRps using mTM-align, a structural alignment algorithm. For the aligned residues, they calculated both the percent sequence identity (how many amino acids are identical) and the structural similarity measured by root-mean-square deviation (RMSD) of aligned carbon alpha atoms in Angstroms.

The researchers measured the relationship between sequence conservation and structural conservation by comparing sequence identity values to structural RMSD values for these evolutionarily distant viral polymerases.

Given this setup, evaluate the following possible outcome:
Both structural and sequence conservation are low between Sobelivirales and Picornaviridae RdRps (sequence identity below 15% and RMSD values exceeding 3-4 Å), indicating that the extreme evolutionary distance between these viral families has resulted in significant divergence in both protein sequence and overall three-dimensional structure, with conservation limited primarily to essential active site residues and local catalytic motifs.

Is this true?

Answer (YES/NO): NO